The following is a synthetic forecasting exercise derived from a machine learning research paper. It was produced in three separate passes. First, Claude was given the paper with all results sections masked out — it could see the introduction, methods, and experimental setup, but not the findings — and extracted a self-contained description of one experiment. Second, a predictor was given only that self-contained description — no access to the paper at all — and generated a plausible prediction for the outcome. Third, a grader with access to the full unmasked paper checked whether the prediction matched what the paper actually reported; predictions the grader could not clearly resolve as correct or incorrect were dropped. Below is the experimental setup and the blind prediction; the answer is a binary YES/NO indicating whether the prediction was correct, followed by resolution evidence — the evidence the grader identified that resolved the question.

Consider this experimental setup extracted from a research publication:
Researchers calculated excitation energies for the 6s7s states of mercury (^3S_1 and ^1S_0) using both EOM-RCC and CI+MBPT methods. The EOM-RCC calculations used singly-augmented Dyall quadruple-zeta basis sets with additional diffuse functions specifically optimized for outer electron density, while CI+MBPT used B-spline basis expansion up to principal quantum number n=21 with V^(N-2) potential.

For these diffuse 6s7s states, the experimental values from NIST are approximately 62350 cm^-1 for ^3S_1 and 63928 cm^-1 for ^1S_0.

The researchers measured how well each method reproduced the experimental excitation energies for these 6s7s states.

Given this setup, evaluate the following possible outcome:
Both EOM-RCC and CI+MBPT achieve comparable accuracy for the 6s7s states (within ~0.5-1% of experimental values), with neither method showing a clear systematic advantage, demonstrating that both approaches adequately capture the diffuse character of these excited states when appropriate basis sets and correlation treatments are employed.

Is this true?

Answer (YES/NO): NO